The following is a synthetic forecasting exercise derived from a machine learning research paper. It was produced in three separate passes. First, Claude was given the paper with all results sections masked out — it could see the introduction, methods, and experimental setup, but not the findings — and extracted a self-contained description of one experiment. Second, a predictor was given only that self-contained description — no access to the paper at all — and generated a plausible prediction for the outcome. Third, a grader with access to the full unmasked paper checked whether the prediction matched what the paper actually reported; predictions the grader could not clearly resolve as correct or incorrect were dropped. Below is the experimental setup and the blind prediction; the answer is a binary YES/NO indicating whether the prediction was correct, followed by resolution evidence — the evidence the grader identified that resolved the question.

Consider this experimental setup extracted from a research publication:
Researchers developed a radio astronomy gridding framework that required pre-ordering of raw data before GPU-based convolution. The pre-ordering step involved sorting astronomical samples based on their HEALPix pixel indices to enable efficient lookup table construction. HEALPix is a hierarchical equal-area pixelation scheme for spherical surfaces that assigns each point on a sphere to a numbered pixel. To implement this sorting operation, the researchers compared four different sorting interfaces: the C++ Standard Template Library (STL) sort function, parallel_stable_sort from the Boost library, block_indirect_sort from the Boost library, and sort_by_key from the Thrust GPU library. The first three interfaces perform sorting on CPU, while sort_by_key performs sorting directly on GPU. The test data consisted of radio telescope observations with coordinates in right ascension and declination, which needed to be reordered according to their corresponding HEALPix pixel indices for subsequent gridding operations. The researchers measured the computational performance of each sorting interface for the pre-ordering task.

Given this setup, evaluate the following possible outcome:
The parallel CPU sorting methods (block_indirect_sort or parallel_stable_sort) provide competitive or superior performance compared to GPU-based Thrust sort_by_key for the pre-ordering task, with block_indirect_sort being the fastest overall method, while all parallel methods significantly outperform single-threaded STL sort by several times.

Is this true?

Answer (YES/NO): YES